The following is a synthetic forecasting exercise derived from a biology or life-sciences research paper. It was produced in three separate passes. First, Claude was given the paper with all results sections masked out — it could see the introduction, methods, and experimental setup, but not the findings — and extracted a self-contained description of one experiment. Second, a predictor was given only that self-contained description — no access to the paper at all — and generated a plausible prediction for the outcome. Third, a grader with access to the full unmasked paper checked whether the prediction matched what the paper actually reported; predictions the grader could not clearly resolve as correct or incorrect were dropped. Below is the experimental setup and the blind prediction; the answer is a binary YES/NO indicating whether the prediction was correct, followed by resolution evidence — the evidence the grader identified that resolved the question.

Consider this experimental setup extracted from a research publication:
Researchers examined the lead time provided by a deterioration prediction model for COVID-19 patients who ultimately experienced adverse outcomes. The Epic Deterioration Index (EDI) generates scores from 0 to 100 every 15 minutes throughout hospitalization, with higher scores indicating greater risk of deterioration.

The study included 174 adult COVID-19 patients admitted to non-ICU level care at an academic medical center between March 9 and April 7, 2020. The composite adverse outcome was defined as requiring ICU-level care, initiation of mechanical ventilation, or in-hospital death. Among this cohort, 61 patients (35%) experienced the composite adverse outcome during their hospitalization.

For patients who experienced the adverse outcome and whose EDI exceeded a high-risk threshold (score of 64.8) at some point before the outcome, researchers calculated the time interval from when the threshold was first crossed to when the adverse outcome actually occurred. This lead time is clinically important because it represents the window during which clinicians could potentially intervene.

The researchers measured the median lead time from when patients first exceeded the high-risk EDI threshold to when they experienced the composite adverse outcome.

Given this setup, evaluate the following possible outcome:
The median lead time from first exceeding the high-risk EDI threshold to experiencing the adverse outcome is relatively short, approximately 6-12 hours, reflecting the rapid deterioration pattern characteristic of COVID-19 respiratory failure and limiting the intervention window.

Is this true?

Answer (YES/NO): NO